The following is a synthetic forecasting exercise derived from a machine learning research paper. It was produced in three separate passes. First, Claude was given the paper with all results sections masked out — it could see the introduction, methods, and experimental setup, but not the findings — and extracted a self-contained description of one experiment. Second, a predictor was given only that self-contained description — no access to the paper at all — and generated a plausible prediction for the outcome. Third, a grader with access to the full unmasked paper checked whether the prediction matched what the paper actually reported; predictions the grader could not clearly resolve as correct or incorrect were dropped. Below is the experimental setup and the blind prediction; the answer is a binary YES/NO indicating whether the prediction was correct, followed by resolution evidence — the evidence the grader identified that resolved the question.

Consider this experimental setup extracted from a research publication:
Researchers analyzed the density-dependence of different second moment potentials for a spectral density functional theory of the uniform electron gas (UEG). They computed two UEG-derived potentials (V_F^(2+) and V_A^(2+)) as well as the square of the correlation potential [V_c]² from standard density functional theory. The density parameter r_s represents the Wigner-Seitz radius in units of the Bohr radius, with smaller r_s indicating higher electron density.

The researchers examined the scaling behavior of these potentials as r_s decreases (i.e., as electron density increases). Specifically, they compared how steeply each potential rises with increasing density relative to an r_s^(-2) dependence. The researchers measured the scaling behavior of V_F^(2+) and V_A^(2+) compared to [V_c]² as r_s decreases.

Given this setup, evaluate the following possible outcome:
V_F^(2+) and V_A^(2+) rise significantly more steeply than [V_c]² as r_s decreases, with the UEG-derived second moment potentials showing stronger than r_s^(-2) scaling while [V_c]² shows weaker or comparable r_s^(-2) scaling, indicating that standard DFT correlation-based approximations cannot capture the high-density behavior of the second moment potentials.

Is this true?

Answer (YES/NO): YES